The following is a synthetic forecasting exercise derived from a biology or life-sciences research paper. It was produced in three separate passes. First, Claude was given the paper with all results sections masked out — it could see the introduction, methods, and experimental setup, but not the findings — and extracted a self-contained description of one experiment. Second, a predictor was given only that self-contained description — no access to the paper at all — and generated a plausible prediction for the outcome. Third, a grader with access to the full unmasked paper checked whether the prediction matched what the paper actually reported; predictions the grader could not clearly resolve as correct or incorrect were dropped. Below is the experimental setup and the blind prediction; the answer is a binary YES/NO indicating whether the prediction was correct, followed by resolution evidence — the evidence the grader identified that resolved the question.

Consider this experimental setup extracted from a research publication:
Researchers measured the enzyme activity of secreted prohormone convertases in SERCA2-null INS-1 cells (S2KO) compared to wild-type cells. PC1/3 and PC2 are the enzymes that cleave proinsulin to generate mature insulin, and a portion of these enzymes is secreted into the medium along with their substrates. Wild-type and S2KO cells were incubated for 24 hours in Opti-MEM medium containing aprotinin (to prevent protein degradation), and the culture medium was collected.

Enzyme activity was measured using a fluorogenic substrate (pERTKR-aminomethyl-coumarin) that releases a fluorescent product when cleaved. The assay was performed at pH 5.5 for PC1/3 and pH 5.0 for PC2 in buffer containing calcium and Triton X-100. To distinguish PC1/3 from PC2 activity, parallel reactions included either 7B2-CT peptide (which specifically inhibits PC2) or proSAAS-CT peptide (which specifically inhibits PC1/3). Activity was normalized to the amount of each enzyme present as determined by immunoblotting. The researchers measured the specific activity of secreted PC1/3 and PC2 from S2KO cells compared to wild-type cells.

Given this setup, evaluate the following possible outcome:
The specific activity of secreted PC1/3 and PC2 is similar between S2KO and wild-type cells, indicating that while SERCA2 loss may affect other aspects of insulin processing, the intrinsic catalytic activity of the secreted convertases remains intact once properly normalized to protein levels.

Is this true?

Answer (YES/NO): NO